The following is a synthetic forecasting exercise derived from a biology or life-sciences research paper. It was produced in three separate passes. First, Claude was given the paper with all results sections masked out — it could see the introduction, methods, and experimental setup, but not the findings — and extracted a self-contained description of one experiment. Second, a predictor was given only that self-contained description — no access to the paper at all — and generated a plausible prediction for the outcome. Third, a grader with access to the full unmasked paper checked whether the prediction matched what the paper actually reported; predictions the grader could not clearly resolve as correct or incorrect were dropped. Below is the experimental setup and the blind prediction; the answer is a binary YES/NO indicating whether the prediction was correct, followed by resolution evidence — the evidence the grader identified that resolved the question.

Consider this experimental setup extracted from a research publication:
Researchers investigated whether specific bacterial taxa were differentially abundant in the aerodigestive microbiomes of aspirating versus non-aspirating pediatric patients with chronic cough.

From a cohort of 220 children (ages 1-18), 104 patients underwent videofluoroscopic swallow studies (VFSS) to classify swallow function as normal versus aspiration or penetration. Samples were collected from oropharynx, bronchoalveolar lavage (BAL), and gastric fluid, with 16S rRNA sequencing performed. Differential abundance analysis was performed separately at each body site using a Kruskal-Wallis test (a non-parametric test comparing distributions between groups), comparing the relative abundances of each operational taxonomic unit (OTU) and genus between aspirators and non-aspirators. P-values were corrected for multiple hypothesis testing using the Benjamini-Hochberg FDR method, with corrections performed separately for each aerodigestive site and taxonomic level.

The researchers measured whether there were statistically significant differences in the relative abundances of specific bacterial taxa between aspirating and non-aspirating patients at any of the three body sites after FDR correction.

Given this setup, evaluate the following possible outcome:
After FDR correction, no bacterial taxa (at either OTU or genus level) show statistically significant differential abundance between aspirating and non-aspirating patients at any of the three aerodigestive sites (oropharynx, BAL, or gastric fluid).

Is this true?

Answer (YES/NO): YES